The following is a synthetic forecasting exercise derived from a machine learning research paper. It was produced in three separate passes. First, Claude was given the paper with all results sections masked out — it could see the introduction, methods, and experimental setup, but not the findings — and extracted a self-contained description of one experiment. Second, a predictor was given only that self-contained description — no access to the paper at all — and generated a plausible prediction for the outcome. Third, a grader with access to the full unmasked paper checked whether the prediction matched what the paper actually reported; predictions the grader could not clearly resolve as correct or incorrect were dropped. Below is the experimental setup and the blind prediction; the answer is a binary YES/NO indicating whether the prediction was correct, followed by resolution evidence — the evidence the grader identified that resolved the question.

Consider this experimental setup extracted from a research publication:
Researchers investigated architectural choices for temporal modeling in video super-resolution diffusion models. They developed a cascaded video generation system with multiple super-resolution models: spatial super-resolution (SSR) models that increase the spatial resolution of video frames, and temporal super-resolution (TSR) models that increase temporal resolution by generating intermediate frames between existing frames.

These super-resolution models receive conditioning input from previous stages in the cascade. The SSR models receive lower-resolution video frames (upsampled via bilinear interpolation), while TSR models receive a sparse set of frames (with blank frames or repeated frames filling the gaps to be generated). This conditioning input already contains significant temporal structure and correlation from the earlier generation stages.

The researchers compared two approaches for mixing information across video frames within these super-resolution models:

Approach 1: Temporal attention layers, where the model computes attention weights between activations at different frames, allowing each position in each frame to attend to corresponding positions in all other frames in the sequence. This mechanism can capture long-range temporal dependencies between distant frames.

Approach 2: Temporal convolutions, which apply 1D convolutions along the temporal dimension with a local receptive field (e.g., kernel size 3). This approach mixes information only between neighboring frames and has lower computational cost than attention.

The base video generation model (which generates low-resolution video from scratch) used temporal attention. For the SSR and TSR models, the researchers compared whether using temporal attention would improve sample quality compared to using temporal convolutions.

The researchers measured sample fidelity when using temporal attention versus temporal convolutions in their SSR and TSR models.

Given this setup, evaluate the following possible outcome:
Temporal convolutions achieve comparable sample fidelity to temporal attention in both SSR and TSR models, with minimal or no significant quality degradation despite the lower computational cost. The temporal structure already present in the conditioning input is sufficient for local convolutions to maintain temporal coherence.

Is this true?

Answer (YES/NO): YES